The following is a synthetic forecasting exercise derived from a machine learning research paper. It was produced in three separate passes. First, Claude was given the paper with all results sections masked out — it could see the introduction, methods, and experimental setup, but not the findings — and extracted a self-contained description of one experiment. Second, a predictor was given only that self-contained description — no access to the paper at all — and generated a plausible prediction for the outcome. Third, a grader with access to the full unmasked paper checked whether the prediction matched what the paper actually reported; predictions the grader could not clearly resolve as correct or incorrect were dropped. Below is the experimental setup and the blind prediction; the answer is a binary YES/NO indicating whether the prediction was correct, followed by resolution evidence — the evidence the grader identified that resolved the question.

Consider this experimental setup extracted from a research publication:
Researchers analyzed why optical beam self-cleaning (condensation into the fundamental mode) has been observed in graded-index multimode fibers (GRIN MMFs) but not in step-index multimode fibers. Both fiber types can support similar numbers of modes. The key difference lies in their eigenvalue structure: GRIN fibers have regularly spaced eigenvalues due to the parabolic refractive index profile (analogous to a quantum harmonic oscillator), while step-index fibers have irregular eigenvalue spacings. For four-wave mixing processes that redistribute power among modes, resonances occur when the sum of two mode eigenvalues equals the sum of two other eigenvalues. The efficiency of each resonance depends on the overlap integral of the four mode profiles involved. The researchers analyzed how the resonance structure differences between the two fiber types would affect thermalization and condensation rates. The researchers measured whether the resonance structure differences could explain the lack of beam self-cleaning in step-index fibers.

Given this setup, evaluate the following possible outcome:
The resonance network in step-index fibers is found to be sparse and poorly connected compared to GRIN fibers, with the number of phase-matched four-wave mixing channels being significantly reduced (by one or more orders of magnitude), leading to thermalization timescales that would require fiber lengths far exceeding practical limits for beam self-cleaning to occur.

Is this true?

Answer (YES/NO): YES